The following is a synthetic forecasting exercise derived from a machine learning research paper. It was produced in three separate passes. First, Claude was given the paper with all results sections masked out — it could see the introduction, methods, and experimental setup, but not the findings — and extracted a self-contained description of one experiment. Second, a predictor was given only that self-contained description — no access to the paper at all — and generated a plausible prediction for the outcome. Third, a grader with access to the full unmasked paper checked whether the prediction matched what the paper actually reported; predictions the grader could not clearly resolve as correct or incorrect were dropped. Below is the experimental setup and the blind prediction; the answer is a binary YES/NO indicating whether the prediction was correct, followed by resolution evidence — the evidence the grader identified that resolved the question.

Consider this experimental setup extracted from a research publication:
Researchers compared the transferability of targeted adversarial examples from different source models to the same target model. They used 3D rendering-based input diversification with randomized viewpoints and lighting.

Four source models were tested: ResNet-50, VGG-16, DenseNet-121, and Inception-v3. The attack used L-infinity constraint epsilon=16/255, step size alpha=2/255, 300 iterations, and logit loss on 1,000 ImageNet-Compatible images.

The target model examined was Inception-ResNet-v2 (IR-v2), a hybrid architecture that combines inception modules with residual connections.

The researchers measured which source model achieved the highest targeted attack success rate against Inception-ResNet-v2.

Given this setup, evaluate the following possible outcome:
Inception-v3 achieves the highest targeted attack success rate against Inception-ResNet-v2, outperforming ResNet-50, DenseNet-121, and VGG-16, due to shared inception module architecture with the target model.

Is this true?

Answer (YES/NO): NO